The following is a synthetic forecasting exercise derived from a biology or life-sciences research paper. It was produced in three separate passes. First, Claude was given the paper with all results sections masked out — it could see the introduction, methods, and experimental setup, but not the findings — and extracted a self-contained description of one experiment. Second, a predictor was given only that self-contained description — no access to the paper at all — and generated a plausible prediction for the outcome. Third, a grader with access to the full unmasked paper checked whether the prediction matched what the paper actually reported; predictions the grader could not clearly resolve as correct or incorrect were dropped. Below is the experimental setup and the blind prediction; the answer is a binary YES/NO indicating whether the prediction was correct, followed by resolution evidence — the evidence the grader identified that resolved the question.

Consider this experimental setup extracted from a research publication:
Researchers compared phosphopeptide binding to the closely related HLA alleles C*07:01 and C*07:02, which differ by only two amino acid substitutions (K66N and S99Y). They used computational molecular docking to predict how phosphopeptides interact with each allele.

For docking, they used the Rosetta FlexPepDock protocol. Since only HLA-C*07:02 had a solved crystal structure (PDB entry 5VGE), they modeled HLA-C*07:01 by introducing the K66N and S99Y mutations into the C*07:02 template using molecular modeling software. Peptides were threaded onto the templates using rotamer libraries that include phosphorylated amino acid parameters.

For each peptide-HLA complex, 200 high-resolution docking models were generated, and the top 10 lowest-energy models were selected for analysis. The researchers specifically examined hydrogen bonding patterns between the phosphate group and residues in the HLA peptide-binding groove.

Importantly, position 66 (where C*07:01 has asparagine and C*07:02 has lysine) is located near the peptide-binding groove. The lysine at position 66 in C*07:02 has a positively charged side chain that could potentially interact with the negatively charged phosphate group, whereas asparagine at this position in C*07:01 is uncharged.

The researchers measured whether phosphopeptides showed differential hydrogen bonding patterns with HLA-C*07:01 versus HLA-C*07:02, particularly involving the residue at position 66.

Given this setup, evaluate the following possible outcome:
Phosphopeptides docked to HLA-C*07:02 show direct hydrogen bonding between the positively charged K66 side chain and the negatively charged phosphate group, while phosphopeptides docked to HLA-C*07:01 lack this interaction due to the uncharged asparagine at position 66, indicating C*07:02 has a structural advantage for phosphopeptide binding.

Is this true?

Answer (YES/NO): NO